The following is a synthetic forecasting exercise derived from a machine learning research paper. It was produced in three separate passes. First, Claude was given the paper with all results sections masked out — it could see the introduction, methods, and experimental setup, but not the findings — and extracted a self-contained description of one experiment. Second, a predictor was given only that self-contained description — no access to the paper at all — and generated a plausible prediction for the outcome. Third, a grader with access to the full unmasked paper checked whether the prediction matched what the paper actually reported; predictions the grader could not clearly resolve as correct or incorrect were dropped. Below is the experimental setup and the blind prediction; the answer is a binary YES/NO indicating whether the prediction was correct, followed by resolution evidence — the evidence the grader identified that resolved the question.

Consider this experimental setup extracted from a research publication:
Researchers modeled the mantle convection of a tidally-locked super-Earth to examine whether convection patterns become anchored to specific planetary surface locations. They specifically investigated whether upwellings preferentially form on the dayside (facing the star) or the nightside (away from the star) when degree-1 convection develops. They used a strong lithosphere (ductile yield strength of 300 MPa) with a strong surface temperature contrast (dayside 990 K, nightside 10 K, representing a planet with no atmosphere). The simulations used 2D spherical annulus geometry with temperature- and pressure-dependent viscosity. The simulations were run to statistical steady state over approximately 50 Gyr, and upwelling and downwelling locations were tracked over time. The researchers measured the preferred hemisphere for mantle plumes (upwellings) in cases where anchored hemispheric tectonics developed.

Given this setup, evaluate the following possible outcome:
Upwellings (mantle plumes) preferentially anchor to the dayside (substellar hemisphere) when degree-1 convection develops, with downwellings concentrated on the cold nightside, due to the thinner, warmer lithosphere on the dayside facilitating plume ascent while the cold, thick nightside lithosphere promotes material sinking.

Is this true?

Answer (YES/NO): NO